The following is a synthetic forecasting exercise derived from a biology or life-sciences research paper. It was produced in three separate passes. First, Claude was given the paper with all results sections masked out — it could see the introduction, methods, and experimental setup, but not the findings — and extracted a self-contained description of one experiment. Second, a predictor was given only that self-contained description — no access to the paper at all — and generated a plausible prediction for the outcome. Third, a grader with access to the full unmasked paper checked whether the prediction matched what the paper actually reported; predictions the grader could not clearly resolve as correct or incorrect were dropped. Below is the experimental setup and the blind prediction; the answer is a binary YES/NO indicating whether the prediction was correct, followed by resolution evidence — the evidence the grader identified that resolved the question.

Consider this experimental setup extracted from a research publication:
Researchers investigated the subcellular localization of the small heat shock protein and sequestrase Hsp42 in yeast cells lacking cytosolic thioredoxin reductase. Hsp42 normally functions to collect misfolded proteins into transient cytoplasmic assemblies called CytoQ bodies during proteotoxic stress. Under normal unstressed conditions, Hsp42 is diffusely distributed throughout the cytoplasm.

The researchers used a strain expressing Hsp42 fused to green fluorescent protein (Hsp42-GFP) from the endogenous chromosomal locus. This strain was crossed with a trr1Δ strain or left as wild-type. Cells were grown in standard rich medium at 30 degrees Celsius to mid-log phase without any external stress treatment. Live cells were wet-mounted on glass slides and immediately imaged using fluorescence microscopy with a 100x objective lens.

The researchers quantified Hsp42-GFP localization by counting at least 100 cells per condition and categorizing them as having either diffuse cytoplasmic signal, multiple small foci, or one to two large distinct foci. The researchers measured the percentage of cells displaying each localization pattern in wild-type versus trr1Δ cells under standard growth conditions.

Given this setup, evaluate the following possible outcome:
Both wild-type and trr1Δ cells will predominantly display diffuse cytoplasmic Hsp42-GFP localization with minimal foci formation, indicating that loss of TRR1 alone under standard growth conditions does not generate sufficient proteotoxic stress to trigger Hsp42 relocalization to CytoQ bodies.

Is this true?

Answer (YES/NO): NO